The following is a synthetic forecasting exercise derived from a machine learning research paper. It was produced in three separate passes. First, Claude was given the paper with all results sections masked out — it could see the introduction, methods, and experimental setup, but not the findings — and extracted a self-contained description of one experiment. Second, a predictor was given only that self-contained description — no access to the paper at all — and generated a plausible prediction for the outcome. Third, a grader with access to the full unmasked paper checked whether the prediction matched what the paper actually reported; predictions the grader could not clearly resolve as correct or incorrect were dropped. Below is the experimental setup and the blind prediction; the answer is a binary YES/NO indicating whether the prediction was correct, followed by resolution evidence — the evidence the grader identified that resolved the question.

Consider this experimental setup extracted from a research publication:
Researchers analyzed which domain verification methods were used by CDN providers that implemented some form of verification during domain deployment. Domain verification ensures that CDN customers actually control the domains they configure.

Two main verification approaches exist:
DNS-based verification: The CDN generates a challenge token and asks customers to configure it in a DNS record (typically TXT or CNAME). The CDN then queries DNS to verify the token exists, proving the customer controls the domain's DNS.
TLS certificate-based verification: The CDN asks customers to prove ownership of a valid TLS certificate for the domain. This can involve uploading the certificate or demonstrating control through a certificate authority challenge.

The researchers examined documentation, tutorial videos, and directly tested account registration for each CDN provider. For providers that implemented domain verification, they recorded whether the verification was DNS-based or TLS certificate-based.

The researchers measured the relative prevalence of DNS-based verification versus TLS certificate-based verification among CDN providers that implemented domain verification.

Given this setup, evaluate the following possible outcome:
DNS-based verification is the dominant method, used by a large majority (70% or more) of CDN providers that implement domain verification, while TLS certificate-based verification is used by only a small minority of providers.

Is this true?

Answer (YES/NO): YES